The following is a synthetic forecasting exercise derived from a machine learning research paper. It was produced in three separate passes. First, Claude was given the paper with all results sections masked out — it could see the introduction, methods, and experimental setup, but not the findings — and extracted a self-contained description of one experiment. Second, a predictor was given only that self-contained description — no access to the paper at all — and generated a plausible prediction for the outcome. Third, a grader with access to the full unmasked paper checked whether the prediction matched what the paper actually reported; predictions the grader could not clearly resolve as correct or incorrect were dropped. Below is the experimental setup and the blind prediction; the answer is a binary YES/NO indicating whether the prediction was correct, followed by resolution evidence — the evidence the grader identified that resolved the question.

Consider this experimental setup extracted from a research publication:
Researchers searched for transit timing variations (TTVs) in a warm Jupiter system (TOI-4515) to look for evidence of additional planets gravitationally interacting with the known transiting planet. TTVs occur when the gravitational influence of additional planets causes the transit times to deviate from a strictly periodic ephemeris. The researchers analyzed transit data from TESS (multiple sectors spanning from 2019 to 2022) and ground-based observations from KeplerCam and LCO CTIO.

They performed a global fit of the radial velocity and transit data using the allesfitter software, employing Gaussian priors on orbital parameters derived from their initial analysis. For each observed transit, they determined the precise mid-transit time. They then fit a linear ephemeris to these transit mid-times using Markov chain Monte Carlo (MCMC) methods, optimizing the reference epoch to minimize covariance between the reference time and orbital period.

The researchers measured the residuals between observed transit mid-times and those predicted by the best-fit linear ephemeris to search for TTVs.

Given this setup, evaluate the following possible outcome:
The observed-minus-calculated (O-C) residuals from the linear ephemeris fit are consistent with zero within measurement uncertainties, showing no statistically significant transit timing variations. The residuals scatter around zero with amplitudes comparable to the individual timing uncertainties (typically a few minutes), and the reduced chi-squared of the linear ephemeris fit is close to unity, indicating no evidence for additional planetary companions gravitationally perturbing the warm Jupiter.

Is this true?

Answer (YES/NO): YES